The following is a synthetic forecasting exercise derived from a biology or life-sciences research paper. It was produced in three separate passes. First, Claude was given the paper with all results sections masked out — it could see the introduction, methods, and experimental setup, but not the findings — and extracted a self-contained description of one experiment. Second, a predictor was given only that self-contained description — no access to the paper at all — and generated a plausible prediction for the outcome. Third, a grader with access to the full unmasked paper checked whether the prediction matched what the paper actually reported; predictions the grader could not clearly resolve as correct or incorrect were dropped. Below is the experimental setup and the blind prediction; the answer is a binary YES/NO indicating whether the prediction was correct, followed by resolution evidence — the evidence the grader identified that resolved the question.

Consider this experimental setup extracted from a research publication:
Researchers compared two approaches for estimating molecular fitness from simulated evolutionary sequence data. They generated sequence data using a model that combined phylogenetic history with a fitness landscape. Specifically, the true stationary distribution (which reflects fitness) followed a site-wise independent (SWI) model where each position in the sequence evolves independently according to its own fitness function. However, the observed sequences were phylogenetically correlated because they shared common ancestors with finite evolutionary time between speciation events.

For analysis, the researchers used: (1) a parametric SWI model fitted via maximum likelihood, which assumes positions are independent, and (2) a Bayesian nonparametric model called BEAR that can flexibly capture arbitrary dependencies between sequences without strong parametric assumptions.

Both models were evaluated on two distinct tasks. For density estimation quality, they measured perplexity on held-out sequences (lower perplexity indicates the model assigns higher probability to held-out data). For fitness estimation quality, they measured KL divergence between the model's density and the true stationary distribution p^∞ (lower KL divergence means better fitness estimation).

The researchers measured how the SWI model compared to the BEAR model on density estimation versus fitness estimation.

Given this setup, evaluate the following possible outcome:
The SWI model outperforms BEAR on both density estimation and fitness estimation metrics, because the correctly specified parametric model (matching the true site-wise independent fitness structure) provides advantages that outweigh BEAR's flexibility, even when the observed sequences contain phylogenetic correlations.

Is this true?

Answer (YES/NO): NO